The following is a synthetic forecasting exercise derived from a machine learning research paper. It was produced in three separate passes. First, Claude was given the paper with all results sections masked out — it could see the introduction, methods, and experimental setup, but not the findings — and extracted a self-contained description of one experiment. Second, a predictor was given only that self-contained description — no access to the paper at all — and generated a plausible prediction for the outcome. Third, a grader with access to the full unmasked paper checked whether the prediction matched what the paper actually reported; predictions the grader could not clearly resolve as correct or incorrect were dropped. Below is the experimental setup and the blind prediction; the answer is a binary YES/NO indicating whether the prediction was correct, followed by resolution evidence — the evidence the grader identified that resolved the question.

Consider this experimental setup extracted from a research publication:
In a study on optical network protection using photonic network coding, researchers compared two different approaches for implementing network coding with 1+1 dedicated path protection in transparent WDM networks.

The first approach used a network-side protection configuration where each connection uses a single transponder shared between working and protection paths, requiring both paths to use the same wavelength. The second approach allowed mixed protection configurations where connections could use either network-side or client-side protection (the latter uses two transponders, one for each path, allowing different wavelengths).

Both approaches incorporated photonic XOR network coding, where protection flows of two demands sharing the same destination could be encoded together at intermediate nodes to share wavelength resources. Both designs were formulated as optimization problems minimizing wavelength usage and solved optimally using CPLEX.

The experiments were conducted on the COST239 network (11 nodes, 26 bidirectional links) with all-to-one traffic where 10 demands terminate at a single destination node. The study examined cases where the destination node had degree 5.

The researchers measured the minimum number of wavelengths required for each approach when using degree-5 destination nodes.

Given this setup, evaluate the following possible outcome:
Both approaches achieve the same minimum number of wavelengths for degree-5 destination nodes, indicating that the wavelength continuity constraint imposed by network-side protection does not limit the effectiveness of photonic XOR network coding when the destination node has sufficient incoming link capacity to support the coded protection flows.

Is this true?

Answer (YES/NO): NO